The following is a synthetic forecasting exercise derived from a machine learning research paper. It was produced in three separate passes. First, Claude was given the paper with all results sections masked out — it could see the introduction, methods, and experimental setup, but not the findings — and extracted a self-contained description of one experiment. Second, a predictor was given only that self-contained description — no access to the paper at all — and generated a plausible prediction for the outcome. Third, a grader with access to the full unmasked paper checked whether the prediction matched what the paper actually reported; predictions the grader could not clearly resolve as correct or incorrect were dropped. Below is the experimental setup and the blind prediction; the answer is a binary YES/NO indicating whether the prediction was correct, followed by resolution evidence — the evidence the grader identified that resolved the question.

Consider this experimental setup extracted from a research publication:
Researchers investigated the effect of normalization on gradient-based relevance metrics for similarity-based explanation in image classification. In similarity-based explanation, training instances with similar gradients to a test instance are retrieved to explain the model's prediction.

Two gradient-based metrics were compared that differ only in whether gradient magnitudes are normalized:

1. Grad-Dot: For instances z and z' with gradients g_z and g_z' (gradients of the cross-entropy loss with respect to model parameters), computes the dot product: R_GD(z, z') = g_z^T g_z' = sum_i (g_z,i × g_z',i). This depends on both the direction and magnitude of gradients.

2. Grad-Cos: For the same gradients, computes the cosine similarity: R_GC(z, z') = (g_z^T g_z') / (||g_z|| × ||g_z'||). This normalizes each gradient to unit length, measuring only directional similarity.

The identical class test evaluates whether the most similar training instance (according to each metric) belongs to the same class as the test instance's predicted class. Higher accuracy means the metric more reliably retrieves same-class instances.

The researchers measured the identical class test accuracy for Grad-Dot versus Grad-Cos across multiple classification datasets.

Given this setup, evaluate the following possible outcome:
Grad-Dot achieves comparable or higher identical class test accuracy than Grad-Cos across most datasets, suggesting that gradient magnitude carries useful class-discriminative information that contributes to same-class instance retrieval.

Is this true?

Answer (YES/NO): NO